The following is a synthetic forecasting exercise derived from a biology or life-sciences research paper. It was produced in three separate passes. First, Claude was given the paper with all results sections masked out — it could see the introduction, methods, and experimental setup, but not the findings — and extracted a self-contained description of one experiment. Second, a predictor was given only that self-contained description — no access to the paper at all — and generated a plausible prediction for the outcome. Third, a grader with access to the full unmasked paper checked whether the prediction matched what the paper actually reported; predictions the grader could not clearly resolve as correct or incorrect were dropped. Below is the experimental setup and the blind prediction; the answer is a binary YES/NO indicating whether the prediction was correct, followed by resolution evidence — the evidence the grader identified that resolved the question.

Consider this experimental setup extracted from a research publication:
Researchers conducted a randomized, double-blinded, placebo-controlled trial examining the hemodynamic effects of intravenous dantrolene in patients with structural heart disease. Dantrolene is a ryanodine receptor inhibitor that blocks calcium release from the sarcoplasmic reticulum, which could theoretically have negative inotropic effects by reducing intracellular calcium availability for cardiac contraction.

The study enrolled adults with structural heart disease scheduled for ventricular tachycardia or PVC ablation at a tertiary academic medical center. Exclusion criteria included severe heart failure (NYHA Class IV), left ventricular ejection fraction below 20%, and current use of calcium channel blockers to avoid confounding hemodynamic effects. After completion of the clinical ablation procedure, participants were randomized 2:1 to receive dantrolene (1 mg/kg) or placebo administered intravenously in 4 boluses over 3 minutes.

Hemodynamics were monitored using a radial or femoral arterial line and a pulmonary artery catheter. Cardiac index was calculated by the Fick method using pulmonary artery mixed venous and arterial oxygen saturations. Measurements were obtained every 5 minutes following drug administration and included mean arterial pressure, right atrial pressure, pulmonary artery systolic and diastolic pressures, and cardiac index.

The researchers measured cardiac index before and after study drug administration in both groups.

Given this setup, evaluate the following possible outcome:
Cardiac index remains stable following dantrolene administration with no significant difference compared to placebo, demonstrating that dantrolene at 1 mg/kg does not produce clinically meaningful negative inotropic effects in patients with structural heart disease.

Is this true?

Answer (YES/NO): YES